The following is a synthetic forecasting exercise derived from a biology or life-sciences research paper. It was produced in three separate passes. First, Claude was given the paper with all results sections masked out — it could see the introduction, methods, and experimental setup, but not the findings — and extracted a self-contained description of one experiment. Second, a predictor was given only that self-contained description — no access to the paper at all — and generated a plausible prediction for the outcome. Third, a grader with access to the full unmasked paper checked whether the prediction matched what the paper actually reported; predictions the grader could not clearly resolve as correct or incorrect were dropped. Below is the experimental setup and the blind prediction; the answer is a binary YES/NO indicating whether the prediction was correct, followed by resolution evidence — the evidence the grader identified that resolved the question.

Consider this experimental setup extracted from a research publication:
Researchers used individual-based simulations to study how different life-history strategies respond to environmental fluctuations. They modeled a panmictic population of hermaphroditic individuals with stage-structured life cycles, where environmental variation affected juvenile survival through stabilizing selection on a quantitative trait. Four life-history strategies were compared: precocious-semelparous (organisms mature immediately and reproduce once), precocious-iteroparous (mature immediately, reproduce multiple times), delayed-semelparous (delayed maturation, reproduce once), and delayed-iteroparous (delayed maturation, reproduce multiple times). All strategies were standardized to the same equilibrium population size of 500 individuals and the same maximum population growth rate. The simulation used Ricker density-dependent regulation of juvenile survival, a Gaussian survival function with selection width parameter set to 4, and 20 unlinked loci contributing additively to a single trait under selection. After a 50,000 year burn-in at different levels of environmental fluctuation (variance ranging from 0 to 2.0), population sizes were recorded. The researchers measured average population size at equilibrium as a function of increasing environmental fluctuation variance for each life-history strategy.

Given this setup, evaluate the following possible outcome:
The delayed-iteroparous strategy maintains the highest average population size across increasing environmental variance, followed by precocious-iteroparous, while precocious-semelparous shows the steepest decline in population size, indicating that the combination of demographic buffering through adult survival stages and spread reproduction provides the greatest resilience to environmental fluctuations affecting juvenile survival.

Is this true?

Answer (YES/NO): NO